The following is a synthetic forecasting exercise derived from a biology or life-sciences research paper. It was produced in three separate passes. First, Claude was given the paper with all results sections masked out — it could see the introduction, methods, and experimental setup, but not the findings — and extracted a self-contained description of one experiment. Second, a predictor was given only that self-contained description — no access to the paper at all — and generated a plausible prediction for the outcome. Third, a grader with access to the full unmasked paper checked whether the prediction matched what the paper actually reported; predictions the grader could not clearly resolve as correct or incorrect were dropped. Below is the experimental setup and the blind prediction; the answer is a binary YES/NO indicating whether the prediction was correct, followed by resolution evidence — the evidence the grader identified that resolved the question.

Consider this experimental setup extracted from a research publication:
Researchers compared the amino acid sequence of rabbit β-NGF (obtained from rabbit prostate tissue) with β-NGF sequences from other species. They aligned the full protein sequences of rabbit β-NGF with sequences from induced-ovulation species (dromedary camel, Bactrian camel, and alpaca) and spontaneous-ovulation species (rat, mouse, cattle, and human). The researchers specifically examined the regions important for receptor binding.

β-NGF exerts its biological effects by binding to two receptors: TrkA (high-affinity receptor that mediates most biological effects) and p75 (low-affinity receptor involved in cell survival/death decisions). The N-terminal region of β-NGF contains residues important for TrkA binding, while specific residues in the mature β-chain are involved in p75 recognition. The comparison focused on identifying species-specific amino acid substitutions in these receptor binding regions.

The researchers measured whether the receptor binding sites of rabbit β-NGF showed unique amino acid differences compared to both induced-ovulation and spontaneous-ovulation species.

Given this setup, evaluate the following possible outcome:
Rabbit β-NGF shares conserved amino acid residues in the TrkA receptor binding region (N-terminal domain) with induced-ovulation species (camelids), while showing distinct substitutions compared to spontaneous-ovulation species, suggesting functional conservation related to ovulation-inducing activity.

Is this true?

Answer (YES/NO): NO